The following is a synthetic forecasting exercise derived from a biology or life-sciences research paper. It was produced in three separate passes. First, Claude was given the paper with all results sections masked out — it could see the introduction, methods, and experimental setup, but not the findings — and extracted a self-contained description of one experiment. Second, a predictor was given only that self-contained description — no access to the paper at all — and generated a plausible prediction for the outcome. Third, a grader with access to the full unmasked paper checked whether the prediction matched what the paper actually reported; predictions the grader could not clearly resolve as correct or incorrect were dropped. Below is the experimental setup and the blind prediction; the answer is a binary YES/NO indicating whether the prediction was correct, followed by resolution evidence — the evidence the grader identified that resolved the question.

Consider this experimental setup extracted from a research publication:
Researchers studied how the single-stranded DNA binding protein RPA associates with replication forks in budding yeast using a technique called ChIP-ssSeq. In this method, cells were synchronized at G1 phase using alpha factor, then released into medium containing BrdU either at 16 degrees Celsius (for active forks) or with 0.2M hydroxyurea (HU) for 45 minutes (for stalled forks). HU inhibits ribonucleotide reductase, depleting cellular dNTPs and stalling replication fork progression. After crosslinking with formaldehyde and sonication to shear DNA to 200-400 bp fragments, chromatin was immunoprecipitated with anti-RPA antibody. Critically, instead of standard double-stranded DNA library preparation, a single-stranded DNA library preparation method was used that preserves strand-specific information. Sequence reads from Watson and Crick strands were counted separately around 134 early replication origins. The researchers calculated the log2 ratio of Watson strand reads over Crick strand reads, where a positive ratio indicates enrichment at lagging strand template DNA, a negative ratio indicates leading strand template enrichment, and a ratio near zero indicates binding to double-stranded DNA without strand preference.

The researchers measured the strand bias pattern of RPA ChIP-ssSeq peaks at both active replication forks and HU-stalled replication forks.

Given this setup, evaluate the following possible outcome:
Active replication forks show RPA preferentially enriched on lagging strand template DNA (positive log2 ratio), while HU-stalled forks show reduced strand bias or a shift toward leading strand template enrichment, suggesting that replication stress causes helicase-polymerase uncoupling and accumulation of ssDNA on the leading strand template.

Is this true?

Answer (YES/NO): NO